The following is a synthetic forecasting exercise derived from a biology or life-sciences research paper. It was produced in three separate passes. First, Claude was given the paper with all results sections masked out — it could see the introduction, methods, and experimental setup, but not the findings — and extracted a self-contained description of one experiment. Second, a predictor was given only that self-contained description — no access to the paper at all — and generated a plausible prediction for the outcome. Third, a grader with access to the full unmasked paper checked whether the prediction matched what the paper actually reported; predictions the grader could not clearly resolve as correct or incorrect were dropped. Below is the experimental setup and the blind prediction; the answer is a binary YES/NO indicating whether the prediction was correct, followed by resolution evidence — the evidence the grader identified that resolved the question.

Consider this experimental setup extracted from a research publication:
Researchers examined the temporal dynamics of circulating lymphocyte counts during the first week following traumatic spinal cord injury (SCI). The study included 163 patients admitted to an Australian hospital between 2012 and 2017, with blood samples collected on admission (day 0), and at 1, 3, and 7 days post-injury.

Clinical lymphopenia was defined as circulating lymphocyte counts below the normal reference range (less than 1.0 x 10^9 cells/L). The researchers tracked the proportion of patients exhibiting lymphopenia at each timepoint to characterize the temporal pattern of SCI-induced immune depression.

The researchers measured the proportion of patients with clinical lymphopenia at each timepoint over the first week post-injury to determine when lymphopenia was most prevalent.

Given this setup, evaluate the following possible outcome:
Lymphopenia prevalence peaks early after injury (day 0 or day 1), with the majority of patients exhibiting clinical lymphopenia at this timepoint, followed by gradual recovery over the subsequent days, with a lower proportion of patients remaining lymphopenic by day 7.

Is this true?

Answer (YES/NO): NO